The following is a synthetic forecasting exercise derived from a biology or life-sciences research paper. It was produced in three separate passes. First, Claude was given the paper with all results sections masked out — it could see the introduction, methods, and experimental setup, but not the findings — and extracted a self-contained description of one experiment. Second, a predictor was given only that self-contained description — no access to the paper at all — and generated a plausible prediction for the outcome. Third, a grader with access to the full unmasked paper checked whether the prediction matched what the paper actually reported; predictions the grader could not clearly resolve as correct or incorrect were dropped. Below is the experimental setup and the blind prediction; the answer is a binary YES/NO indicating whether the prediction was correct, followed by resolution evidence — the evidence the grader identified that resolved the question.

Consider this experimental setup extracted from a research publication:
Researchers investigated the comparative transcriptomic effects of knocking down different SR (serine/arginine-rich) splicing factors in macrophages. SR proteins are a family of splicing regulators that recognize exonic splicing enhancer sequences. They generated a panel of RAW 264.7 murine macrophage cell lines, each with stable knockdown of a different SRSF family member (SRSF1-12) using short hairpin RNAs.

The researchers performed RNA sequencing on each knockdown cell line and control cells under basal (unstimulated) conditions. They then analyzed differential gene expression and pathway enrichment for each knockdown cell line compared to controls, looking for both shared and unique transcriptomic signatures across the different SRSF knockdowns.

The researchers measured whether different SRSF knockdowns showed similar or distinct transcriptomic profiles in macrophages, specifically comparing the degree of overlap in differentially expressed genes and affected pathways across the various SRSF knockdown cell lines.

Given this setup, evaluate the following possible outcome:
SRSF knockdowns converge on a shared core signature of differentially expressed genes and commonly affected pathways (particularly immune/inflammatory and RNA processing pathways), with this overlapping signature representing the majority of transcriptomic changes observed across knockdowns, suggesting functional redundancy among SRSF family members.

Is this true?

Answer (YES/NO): NO